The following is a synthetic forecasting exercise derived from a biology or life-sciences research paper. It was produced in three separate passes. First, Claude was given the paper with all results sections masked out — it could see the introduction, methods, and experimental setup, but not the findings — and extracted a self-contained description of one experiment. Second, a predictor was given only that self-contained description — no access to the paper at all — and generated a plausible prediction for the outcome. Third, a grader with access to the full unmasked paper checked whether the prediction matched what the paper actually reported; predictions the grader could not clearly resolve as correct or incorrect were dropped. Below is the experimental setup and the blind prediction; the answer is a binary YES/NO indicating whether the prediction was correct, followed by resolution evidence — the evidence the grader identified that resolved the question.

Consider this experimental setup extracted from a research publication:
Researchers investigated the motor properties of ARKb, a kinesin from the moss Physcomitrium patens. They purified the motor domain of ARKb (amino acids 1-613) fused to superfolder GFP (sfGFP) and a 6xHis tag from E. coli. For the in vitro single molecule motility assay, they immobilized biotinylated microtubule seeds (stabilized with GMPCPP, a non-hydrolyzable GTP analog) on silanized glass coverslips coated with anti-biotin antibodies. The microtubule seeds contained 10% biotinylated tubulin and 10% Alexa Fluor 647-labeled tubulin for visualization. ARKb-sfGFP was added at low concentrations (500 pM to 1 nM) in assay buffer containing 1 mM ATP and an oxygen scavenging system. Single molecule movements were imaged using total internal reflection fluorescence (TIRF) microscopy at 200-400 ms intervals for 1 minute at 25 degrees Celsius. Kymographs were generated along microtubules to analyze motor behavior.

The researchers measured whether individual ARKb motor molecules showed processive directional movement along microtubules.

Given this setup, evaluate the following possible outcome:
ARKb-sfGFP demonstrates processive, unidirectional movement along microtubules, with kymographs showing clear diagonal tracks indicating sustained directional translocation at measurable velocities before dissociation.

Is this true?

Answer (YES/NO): YES